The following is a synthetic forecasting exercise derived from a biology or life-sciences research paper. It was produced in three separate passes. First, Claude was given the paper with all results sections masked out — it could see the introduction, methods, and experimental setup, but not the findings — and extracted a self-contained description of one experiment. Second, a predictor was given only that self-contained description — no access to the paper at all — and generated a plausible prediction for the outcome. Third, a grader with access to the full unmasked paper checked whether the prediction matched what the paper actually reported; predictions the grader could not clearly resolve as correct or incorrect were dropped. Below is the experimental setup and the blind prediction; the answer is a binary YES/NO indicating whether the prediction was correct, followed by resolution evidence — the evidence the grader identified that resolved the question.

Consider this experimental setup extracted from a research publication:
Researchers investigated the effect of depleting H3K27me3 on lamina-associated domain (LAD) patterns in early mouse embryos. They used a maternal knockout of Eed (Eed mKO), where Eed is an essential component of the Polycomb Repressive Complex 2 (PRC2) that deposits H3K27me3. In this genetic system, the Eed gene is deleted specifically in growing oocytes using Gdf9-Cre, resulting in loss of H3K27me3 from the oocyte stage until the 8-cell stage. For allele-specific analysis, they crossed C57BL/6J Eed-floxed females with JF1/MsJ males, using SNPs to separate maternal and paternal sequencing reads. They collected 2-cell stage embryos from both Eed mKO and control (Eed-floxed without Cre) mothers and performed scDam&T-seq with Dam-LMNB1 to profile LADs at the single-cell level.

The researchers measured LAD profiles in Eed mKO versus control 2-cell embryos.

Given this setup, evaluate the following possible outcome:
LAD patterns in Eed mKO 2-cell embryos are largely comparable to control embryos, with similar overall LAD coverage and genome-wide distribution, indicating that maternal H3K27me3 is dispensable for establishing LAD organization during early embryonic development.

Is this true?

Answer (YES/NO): NO